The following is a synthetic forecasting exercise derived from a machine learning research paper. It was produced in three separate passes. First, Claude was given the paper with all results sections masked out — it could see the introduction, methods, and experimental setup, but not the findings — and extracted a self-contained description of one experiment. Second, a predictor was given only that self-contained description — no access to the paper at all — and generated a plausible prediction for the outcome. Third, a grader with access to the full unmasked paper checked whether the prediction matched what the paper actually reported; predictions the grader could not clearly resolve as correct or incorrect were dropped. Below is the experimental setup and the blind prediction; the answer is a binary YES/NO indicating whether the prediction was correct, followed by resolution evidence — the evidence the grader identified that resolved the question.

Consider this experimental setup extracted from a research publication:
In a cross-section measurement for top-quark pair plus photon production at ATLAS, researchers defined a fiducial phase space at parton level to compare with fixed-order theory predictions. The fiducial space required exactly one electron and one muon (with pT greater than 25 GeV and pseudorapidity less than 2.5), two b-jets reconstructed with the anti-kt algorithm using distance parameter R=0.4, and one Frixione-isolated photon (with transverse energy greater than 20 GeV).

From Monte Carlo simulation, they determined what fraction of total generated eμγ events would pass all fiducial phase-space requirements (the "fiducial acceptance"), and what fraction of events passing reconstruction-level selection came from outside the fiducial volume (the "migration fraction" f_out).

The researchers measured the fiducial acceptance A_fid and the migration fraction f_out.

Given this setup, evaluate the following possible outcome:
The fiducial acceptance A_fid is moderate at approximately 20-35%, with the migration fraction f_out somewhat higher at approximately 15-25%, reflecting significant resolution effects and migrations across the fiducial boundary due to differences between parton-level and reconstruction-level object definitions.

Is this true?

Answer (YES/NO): NO